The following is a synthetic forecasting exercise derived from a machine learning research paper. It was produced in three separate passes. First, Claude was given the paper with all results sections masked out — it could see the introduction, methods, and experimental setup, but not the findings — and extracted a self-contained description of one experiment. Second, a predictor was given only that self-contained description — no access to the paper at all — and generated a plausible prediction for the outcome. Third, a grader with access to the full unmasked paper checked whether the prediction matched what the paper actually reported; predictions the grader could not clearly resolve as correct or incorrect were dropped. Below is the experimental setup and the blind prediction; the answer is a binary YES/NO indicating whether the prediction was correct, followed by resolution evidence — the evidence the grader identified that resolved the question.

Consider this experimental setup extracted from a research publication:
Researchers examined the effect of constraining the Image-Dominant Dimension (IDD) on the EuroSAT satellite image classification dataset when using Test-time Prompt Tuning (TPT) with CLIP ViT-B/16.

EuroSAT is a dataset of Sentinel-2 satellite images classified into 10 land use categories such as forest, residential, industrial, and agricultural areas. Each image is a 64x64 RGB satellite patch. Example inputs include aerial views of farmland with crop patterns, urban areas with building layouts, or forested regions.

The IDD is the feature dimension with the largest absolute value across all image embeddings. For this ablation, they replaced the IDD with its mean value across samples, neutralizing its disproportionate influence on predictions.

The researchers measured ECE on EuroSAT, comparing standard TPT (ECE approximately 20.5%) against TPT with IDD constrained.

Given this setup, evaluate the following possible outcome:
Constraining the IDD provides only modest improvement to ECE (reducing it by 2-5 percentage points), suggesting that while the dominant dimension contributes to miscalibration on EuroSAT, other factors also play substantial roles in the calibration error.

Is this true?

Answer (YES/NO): NO